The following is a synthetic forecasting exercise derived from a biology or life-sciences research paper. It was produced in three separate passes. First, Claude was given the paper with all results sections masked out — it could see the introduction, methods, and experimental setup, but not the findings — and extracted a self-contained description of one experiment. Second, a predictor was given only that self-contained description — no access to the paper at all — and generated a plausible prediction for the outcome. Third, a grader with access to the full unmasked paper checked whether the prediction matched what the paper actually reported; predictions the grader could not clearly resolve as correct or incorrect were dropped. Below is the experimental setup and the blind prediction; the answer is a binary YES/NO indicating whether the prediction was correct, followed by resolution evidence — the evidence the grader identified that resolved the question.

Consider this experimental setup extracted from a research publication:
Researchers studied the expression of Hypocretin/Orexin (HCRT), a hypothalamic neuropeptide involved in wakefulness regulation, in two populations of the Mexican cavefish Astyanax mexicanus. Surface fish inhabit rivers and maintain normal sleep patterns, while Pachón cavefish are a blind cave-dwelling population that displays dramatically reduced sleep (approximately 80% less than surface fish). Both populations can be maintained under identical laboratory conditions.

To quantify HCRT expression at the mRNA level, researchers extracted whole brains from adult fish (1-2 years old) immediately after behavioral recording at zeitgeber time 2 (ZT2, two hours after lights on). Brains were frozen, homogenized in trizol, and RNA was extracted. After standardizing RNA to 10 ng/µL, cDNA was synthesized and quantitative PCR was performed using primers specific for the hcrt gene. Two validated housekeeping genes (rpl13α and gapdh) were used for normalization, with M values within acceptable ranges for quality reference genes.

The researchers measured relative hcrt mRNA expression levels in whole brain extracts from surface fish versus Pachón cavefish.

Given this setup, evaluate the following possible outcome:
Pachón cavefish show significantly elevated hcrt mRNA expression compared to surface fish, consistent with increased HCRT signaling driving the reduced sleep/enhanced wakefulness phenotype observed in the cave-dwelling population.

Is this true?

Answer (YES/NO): YES